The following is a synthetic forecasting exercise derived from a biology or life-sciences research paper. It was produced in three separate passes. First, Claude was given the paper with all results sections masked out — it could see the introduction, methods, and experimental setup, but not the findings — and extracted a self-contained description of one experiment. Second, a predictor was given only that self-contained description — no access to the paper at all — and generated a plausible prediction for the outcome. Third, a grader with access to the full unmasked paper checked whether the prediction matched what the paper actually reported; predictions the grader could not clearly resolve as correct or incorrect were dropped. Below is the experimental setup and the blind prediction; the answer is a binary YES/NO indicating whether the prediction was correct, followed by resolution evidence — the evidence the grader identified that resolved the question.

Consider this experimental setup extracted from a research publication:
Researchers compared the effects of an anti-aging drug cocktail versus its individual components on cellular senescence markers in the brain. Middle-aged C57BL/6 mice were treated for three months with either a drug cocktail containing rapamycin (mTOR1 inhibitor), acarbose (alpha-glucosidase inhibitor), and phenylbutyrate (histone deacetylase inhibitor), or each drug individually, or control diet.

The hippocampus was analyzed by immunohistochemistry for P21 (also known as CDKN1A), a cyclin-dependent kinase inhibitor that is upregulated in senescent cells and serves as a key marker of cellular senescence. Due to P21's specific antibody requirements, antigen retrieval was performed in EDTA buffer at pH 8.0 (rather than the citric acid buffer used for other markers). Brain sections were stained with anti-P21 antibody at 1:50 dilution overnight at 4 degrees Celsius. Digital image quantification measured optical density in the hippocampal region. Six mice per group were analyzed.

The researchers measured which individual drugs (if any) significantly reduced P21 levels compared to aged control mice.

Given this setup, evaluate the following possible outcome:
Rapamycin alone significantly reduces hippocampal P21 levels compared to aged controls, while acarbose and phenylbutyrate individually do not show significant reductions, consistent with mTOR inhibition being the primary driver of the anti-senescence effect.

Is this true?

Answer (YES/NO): NO